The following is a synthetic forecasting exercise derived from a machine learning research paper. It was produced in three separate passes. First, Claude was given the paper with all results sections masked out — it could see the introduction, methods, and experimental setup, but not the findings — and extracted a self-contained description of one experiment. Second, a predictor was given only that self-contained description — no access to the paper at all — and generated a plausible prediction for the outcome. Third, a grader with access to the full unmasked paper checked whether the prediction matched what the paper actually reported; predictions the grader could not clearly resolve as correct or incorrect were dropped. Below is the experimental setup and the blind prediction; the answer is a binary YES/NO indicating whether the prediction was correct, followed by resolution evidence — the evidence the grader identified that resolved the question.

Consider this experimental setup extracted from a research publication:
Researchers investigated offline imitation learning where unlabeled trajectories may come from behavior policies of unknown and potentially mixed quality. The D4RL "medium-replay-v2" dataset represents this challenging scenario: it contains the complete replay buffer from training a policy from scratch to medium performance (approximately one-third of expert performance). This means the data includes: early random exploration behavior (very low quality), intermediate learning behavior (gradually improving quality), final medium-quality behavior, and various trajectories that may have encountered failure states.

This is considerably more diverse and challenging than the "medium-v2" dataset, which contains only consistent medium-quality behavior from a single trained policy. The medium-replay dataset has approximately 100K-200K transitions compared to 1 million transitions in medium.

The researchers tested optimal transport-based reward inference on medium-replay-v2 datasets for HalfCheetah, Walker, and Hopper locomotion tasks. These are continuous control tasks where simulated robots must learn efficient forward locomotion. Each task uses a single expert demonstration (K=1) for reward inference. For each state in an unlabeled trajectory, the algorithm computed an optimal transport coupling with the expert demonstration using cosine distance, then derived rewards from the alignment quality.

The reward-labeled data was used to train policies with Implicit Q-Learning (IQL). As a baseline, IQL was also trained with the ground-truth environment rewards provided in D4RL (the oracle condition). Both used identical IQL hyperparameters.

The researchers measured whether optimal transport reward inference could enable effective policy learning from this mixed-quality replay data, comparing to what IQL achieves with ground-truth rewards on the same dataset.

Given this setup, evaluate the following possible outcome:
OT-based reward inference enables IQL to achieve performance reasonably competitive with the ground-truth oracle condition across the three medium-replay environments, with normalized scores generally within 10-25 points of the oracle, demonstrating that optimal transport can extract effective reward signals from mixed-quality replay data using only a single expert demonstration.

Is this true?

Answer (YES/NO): NO